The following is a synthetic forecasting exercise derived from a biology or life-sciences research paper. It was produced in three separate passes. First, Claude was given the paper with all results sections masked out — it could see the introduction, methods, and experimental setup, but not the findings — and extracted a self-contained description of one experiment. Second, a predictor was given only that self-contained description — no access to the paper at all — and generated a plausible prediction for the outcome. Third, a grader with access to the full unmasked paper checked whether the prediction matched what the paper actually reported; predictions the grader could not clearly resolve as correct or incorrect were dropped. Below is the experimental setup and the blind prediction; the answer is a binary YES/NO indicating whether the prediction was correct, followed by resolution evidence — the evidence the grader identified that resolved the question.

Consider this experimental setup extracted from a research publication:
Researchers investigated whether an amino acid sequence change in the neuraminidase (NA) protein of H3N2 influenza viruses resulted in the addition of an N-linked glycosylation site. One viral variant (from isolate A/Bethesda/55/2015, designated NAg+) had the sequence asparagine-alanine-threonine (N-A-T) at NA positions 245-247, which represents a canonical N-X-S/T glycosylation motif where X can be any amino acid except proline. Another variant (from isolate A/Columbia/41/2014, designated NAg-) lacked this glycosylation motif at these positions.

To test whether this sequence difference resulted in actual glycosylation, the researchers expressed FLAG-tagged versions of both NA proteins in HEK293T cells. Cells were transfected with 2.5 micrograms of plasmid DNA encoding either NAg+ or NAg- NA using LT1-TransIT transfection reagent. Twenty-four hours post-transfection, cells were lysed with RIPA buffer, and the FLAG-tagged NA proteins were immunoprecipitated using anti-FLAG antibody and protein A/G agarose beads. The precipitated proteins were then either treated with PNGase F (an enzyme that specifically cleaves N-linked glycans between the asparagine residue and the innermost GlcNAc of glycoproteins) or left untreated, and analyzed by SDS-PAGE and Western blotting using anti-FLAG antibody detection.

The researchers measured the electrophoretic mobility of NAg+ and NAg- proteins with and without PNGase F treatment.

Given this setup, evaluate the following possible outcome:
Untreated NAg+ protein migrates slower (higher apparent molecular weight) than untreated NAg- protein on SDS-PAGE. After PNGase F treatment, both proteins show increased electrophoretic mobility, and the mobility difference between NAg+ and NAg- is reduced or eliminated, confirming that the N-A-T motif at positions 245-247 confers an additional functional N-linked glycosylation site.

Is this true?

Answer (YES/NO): YES